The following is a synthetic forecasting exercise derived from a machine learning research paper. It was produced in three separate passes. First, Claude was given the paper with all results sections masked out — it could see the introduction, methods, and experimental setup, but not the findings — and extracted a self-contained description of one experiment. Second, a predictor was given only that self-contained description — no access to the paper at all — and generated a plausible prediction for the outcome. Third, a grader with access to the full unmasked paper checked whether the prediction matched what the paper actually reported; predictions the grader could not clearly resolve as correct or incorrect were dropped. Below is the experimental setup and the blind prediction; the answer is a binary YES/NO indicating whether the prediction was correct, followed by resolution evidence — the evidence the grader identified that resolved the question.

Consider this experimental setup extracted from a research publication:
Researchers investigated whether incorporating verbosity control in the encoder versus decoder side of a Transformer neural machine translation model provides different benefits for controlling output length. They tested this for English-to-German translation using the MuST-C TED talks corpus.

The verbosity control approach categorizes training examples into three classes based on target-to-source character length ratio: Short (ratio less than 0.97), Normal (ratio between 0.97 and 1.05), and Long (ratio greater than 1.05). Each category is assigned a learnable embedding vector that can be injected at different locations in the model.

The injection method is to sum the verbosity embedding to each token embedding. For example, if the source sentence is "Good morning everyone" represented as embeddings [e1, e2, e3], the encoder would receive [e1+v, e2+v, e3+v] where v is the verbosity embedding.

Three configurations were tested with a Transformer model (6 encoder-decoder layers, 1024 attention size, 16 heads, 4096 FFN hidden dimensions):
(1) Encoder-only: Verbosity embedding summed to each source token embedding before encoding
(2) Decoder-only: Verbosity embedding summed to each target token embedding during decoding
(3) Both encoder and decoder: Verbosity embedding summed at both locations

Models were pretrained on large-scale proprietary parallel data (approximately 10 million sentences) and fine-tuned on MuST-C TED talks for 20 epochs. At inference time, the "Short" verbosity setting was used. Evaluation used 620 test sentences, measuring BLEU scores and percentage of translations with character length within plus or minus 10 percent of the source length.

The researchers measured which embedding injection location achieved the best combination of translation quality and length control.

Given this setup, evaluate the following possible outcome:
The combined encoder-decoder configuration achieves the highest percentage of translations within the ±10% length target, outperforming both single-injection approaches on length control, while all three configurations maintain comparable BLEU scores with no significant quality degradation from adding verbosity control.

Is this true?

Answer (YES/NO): NO